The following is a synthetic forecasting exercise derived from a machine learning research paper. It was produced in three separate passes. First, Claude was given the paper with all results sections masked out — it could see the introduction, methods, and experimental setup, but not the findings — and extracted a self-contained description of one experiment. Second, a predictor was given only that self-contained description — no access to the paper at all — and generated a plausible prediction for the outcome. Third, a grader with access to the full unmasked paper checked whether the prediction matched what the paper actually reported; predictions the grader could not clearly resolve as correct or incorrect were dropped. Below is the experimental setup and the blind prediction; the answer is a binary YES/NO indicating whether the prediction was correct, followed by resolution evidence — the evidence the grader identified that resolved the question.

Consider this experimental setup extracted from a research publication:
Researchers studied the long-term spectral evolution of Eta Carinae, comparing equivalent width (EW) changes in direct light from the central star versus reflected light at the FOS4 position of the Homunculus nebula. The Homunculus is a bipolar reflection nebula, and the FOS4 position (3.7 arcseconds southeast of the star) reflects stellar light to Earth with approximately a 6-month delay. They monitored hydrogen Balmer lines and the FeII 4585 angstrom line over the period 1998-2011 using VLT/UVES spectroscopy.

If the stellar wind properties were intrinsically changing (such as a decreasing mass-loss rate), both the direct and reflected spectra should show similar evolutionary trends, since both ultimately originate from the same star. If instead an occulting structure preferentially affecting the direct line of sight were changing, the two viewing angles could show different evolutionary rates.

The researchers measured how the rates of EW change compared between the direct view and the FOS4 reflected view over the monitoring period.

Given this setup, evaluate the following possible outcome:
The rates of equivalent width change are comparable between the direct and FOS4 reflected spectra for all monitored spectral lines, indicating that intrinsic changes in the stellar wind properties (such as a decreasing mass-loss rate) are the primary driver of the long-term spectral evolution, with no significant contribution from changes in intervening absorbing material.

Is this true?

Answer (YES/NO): NO